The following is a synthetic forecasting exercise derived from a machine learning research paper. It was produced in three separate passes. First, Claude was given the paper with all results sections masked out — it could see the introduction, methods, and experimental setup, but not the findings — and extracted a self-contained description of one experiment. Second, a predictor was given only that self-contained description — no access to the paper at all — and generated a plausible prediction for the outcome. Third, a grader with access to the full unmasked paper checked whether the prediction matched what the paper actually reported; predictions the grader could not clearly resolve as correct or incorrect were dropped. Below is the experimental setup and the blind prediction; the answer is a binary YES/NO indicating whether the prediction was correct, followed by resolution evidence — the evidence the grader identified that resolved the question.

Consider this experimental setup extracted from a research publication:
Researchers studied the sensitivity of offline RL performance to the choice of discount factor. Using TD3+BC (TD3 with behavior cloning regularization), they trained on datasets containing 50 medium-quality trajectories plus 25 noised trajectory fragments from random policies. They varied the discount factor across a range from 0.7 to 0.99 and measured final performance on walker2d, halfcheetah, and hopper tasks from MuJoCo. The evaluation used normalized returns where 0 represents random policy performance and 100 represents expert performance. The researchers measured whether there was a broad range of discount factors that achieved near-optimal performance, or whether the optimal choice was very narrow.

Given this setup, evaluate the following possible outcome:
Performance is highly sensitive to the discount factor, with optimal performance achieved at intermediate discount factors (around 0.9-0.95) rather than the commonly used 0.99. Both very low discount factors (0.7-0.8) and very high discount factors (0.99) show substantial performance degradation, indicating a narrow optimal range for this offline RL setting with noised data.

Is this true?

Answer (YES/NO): NO